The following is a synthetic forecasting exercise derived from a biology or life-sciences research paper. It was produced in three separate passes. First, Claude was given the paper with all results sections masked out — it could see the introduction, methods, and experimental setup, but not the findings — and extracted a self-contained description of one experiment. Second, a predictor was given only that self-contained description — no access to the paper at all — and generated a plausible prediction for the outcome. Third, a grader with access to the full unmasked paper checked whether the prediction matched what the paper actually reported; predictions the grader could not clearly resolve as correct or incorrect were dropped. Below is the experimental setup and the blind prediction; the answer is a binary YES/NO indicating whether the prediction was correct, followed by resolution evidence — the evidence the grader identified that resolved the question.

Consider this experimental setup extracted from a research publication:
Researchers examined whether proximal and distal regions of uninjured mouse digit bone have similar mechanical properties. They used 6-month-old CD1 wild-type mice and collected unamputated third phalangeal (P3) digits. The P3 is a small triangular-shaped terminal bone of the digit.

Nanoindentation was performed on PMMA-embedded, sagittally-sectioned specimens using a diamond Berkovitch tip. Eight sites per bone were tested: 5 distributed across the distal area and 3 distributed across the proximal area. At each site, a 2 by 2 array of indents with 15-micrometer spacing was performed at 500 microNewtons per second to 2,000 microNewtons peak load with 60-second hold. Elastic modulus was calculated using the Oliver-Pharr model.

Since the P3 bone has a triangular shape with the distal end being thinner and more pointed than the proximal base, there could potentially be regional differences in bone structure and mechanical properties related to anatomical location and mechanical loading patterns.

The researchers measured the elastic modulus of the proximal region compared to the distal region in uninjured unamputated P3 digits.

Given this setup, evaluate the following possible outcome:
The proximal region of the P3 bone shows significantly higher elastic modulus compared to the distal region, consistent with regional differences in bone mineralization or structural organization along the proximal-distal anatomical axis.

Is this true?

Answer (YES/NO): NO